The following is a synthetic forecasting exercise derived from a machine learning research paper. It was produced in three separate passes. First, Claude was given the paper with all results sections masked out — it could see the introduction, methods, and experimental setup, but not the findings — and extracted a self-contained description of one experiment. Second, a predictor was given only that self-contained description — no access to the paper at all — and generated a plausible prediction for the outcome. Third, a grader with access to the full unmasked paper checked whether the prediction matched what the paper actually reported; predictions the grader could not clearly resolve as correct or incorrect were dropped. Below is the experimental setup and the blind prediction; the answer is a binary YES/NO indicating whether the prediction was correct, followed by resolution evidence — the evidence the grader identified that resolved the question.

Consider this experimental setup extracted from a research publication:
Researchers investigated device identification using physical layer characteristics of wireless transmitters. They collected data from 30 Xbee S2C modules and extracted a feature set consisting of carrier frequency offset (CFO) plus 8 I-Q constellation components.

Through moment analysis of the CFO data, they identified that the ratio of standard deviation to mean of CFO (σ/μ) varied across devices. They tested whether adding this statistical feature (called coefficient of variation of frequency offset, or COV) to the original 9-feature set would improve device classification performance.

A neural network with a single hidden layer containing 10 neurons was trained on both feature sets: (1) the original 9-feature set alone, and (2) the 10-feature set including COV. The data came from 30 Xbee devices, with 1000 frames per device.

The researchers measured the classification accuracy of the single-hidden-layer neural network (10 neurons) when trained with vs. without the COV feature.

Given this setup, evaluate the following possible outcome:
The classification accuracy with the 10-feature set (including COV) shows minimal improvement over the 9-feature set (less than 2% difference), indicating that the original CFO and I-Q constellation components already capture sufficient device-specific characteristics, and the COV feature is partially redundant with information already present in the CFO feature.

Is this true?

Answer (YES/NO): NO